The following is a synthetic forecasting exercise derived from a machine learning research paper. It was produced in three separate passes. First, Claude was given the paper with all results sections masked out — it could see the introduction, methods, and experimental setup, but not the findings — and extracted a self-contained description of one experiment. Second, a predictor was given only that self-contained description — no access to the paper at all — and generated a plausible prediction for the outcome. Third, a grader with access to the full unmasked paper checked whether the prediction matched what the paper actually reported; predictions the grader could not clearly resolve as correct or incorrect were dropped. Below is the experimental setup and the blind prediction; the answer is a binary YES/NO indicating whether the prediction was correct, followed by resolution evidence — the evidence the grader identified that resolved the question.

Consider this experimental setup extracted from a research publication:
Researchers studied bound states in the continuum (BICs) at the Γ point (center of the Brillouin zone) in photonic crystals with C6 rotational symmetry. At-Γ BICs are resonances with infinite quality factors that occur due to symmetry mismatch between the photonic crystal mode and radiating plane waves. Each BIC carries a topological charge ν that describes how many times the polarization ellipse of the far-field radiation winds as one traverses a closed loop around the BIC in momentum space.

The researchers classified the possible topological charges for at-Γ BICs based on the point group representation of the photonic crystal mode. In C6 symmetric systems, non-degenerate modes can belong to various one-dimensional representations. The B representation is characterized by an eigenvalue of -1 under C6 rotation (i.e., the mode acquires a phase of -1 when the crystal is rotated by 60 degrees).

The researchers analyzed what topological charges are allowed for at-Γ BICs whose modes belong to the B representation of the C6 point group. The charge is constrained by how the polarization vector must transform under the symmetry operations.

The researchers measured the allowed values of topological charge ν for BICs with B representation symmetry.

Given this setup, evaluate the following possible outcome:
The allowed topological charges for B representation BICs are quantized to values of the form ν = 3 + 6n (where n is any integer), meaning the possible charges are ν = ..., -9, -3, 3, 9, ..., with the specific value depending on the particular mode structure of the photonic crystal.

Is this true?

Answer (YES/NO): NO